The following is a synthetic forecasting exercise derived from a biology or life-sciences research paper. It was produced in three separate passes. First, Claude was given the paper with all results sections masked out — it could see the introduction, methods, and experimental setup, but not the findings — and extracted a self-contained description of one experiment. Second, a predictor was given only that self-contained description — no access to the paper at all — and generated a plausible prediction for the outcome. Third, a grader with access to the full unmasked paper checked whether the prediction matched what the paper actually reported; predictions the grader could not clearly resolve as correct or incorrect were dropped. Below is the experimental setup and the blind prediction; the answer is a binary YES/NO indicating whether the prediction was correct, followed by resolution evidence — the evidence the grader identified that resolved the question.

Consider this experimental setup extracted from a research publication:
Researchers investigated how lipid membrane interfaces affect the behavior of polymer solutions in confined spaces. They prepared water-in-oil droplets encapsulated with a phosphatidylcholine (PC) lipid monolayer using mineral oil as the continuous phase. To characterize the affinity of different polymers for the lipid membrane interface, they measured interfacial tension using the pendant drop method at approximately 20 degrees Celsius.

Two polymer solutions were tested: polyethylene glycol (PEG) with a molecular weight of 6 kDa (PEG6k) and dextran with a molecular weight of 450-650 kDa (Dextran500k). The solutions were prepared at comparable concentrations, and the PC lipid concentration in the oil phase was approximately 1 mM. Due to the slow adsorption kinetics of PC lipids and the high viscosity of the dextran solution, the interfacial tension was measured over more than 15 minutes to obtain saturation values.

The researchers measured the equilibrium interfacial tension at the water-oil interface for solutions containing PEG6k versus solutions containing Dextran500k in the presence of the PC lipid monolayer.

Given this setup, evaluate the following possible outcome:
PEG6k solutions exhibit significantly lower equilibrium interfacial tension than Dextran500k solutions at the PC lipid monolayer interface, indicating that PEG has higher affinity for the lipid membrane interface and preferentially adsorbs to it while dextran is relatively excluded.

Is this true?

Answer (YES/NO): YES